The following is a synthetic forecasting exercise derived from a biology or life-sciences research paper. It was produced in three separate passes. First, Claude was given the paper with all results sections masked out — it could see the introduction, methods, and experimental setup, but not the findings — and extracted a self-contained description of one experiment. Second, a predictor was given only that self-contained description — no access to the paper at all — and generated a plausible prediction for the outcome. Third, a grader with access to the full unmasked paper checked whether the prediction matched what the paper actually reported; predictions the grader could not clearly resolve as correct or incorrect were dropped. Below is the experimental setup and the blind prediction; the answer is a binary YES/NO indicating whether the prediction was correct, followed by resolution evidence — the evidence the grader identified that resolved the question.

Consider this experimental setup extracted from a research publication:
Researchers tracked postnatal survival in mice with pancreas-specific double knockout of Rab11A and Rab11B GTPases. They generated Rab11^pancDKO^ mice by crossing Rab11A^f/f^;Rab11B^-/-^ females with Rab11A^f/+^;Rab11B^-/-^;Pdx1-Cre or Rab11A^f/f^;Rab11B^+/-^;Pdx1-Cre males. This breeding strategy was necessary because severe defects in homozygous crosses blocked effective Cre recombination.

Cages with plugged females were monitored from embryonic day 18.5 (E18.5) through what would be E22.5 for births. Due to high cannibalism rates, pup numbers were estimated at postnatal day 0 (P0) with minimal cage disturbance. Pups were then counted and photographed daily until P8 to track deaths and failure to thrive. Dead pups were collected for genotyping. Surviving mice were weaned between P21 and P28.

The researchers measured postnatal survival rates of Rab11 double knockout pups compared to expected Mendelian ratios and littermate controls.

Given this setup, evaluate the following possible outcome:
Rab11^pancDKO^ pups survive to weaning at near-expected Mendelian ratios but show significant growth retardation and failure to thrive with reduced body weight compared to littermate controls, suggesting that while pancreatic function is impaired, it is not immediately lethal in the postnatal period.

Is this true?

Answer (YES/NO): NO